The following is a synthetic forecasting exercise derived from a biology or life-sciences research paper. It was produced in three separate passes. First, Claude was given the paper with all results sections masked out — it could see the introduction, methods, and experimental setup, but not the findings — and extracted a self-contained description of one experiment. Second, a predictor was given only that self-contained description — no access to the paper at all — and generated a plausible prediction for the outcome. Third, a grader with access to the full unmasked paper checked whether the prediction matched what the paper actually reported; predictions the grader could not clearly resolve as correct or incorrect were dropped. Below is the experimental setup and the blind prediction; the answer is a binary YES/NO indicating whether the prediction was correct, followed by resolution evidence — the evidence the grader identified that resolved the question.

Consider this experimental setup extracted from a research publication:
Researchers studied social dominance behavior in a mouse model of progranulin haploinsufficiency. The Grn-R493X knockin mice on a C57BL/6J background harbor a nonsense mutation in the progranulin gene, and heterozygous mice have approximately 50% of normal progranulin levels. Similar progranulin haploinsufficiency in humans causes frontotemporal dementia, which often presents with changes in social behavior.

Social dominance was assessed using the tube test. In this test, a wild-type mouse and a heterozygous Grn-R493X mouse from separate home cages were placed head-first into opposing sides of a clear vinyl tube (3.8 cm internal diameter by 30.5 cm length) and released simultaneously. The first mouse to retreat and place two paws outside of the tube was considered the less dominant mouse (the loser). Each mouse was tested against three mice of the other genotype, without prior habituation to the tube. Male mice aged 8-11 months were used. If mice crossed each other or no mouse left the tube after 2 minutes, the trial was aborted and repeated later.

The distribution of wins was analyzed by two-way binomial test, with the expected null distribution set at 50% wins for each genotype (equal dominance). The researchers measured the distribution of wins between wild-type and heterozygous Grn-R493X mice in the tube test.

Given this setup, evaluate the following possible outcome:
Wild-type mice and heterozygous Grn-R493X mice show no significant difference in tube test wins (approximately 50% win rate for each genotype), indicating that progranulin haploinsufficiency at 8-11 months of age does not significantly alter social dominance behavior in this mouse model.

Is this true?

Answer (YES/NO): NO